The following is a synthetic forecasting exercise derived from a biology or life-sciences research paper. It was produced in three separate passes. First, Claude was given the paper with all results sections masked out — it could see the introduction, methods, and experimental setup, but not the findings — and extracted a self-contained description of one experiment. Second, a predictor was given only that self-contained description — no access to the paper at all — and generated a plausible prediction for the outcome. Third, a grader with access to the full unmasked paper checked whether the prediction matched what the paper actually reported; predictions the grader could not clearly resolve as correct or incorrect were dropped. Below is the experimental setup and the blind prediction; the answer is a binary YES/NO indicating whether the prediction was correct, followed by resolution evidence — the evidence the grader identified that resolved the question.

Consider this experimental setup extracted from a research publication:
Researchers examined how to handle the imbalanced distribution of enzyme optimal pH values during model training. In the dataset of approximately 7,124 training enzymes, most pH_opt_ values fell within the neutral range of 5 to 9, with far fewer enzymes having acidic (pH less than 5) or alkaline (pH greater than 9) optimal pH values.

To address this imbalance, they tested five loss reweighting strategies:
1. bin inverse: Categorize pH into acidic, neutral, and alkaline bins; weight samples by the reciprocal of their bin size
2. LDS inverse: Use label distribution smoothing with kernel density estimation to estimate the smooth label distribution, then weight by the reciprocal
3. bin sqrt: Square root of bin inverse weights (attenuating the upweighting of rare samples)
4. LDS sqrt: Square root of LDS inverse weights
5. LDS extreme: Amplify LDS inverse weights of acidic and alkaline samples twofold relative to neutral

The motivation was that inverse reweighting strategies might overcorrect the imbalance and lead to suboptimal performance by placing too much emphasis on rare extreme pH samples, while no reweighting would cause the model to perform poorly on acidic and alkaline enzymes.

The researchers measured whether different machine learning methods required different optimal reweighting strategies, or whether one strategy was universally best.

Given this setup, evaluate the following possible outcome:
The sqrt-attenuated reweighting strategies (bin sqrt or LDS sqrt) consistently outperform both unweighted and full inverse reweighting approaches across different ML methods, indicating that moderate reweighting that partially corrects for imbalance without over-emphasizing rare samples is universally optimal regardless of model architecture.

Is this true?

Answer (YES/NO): NO